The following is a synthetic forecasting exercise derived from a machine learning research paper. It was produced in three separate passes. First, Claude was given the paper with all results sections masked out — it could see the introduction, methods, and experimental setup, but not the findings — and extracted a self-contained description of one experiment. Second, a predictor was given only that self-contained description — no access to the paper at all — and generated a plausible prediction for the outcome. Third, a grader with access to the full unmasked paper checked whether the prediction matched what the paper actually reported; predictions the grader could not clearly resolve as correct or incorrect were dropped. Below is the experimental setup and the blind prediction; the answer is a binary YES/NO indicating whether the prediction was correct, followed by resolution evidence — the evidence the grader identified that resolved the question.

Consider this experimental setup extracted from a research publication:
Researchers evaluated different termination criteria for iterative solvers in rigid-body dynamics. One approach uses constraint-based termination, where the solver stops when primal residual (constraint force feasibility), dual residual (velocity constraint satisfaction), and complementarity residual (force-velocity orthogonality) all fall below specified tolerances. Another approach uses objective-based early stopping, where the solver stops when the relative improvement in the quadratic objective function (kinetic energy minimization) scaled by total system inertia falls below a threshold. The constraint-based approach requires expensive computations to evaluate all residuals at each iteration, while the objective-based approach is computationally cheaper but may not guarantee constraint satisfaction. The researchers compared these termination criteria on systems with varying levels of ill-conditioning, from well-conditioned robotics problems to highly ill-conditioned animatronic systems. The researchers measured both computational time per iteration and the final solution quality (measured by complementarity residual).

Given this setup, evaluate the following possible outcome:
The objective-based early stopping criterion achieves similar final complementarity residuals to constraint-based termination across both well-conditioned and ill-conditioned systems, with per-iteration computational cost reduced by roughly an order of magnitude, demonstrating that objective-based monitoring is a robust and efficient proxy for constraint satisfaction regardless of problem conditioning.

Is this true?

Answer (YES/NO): NO